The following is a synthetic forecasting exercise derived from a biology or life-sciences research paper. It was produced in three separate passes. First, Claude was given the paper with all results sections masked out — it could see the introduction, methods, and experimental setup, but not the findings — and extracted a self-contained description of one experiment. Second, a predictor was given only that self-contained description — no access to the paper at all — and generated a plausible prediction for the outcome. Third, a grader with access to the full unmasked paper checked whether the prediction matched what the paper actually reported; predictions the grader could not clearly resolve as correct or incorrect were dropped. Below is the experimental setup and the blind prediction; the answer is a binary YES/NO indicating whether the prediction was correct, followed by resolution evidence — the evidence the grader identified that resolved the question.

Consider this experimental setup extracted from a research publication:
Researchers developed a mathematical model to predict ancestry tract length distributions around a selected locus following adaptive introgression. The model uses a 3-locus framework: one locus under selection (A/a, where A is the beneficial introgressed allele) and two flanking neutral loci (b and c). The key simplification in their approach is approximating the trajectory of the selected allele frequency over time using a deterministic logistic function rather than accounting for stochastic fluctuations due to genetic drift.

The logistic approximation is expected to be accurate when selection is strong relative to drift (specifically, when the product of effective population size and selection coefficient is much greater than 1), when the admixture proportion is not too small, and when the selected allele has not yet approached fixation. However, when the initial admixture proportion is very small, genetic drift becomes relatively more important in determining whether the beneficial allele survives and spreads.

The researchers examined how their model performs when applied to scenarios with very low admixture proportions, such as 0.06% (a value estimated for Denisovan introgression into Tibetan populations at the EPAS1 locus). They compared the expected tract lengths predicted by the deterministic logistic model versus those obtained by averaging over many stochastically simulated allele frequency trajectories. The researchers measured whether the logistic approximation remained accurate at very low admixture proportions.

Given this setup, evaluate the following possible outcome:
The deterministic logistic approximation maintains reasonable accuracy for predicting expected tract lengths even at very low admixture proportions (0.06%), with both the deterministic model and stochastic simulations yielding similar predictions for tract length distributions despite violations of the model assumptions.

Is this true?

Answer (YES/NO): NO